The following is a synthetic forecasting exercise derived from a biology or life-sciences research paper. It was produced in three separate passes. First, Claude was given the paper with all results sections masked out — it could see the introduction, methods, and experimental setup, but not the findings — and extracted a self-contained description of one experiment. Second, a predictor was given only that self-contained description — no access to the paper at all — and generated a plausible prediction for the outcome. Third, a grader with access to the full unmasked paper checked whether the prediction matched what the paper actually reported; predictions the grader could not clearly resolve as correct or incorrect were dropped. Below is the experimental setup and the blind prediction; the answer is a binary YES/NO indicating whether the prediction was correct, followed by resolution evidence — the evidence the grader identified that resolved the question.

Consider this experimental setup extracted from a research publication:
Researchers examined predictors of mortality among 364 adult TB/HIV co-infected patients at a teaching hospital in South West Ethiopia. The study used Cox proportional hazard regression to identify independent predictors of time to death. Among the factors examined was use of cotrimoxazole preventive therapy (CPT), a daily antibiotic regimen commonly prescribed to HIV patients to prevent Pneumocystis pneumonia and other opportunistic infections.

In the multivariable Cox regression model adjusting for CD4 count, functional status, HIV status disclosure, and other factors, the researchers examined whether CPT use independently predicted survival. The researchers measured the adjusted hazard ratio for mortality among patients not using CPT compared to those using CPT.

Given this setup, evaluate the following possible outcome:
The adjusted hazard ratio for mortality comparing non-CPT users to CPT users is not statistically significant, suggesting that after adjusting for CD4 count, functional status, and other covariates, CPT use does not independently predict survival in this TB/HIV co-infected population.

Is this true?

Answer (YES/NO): NO